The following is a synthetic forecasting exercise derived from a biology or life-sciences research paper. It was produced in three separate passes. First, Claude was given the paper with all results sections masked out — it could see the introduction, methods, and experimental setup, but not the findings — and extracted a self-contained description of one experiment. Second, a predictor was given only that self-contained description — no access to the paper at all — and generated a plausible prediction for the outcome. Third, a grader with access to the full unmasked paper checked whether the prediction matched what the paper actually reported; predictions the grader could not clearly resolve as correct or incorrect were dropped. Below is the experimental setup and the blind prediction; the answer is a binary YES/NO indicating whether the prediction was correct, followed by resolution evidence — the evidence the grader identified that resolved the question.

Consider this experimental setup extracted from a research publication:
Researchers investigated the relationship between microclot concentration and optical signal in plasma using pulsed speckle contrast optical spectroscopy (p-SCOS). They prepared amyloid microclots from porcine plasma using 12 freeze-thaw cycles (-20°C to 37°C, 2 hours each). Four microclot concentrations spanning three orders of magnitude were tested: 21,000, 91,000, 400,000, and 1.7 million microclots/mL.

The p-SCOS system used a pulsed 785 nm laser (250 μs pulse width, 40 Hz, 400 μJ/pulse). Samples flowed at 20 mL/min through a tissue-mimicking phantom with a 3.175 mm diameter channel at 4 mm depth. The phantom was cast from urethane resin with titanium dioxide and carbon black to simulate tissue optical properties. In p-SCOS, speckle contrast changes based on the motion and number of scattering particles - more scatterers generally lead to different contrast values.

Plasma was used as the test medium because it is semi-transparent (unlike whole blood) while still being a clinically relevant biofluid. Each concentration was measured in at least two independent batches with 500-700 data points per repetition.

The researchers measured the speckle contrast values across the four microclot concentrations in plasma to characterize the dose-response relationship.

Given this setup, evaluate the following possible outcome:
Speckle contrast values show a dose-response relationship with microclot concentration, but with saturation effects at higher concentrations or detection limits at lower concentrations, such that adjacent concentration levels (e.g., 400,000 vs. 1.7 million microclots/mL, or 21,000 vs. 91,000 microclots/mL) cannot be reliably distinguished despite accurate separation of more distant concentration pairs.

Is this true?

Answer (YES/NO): YES